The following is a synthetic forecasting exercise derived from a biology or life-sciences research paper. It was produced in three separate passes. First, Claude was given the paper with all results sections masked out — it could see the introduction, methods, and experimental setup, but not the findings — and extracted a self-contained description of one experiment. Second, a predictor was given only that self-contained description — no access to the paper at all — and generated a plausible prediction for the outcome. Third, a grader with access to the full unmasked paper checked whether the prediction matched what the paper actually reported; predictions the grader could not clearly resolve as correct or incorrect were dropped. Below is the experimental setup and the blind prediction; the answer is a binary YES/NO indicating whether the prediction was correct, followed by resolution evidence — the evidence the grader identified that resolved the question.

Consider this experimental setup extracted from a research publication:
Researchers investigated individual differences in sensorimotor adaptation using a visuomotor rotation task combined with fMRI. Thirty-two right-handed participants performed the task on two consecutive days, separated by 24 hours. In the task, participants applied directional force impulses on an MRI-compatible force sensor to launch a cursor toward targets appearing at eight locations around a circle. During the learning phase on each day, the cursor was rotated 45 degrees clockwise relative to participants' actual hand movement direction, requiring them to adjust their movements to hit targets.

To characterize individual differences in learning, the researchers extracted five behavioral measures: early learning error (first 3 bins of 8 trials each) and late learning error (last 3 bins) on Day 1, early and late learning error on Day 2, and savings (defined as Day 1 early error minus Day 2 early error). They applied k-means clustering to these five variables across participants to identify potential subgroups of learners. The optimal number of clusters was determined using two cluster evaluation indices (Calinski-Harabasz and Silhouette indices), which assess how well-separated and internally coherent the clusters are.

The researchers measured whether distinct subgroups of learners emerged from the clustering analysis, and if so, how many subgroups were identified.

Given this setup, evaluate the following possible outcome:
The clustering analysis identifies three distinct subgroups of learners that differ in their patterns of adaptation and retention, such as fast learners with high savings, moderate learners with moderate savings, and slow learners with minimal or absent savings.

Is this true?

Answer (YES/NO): NO